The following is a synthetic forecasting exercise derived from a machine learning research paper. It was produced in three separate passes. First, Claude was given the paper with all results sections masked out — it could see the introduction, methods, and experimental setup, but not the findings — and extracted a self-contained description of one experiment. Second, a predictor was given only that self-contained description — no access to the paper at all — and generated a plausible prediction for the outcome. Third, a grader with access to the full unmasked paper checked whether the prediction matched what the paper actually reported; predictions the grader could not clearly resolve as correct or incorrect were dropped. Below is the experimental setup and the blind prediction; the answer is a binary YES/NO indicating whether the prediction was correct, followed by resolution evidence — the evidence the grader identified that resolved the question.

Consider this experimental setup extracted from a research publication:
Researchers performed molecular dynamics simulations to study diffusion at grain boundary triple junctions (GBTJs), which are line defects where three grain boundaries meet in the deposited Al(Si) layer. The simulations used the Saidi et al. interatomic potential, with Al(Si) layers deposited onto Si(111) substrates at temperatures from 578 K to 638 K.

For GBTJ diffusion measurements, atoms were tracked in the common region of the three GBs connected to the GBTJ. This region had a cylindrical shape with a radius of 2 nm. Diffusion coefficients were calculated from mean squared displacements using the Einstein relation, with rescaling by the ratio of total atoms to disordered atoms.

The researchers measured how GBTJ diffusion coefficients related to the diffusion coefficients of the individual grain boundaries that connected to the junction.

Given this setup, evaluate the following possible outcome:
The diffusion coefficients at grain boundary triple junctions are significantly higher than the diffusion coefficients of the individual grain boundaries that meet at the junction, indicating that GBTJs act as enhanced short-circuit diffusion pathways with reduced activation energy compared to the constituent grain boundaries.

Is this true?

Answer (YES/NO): NO